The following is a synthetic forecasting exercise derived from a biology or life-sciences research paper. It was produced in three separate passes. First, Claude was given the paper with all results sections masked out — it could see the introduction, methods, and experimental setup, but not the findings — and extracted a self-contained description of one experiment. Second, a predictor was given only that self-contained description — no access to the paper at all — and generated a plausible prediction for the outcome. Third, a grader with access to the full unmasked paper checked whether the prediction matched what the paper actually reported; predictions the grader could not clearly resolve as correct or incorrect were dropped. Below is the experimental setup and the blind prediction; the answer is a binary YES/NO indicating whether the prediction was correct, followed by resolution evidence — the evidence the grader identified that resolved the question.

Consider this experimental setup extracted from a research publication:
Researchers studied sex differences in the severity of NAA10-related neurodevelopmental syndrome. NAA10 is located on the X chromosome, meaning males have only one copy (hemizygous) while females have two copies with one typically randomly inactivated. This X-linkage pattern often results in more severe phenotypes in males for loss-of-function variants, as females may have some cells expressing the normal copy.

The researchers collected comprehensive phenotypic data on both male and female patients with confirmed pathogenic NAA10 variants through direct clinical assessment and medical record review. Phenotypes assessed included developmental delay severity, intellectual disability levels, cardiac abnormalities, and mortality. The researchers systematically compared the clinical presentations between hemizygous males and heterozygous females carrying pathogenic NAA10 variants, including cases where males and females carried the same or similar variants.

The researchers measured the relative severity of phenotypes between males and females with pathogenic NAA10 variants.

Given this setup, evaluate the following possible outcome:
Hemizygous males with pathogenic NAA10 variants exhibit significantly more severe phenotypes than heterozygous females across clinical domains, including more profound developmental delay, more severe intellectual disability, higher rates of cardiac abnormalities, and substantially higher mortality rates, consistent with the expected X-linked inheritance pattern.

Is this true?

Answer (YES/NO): YES